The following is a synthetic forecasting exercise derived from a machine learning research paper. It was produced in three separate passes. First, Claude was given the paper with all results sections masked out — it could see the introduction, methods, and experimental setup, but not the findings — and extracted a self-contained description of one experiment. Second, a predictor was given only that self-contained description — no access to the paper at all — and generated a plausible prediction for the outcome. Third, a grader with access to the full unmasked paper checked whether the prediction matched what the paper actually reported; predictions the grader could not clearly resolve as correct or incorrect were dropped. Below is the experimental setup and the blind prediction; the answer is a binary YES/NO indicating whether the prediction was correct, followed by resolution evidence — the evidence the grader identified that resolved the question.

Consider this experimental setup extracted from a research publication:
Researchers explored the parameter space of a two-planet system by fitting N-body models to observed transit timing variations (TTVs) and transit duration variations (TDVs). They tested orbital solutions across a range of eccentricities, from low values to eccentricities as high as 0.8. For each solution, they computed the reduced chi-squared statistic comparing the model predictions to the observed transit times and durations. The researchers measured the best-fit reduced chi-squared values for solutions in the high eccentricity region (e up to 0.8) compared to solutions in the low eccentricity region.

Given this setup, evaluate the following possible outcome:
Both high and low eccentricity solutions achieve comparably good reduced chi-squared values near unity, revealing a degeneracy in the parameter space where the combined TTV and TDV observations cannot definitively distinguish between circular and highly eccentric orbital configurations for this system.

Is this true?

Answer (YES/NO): NO